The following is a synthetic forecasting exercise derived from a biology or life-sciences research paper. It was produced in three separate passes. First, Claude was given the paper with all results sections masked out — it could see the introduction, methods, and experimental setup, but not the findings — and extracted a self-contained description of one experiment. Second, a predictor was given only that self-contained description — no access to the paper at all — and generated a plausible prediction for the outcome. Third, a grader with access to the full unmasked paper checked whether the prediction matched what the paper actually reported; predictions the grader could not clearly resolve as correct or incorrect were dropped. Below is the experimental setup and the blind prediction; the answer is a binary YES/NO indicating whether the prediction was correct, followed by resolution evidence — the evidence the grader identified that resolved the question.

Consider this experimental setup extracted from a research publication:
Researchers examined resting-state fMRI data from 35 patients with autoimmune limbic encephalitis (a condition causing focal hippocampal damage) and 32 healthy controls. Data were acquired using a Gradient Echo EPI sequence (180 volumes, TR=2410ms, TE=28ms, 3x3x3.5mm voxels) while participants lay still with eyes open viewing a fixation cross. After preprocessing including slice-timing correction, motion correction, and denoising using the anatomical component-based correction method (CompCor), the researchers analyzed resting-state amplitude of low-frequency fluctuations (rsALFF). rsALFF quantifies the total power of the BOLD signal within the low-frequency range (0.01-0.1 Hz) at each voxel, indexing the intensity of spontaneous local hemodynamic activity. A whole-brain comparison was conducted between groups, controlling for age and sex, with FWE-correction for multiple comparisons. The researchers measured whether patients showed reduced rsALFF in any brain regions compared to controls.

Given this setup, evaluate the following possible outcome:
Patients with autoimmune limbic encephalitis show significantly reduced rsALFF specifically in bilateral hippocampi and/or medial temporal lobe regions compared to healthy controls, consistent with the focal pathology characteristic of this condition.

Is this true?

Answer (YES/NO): NO